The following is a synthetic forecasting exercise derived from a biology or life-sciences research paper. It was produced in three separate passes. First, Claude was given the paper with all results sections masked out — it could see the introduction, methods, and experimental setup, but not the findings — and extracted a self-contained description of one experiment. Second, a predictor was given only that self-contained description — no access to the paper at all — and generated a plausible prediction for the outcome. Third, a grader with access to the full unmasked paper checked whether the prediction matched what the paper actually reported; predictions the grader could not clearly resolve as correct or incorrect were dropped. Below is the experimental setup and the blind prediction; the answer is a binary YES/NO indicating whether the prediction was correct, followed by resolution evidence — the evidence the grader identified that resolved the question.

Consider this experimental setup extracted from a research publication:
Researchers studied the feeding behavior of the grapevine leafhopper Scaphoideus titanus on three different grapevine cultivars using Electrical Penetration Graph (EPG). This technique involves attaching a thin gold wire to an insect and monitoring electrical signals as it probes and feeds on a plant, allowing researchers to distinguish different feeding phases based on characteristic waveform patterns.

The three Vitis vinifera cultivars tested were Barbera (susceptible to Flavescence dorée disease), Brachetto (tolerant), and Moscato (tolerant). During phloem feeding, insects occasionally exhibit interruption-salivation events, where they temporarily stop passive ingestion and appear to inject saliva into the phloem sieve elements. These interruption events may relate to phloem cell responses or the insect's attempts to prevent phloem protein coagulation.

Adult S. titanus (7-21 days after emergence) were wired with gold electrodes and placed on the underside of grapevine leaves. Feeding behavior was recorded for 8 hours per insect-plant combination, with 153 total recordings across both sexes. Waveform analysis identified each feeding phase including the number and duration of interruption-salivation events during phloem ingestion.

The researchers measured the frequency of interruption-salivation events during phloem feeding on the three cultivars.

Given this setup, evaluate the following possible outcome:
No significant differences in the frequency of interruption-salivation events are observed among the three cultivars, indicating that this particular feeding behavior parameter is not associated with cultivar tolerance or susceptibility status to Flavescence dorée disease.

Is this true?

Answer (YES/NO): NO